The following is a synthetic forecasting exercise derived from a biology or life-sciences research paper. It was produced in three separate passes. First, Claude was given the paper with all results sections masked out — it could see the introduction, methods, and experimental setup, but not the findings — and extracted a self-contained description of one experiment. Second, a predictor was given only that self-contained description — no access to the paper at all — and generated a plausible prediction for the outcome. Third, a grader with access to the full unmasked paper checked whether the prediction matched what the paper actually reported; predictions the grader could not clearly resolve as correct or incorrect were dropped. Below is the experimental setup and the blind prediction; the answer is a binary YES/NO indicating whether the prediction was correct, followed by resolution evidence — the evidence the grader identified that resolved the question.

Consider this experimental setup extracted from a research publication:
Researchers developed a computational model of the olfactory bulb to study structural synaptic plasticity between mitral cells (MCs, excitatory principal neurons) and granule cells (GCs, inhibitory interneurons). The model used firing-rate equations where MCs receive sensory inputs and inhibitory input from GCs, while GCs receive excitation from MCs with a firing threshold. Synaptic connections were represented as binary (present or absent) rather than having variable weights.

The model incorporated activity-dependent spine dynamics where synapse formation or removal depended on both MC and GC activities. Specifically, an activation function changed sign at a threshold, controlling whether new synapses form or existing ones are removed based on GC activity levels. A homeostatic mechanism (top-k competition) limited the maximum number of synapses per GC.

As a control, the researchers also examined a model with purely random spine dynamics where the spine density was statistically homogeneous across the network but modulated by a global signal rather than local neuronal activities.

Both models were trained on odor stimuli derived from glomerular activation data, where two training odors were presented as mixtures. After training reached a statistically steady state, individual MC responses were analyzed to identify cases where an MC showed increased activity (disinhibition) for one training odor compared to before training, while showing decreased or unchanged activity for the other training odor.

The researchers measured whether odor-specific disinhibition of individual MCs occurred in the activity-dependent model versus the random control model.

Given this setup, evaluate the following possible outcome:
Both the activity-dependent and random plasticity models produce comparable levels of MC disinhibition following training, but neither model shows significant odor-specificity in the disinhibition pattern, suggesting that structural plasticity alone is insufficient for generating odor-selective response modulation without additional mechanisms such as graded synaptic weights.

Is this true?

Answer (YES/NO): NO